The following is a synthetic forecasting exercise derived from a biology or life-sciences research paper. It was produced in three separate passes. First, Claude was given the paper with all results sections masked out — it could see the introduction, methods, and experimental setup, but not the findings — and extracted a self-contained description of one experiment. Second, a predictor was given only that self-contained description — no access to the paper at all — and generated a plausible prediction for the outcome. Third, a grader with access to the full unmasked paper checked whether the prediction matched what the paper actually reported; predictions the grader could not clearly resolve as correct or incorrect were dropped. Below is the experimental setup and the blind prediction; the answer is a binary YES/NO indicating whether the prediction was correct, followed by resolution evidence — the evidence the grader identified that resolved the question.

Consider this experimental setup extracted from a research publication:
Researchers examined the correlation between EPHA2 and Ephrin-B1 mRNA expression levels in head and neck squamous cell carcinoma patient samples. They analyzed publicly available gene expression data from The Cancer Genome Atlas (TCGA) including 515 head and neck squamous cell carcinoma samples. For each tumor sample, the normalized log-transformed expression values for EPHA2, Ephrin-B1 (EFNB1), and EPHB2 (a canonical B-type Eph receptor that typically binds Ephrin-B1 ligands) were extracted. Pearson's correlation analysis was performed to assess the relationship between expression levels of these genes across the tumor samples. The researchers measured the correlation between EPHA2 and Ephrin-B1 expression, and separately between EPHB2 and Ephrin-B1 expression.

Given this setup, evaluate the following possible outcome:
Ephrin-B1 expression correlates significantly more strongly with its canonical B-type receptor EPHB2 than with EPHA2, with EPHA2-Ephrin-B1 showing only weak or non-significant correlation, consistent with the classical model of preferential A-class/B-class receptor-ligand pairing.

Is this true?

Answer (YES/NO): NO